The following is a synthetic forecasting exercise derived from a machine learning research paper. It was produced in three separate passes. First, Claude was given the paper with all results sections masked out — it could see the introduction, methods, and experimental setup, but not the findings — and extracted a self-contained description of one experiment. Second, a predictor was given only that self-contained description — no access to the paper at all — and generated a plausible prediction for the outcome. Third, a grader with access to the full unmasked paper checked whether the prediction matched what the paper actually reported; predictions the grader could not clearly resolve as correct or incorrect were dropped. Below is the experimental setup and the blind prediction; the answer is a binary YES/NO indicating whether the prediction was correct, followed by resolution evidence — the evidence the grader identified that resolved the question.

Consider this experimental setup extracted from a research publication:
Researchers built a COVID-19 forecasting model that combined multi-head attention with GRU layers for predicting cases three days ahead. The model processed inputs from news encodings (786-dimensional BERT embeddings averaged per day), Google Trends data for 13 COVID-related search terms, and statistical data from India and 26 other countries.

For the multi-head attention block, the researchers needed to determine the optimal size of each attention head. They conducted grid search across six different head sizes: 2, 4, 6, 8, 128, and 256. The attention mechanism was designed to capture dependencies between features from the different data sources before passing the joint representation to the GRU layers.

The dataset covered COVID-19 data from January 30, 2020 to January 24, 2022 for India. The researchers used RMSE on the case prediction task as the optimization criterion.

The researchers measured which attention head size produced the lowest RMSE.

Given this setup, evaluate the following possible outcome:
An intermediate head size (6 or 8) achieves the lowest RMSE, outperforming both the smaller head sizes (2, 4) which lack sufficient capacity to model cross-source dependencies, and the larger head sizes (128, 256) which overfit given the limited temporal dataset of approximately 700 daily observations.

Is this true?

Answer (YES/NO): NO